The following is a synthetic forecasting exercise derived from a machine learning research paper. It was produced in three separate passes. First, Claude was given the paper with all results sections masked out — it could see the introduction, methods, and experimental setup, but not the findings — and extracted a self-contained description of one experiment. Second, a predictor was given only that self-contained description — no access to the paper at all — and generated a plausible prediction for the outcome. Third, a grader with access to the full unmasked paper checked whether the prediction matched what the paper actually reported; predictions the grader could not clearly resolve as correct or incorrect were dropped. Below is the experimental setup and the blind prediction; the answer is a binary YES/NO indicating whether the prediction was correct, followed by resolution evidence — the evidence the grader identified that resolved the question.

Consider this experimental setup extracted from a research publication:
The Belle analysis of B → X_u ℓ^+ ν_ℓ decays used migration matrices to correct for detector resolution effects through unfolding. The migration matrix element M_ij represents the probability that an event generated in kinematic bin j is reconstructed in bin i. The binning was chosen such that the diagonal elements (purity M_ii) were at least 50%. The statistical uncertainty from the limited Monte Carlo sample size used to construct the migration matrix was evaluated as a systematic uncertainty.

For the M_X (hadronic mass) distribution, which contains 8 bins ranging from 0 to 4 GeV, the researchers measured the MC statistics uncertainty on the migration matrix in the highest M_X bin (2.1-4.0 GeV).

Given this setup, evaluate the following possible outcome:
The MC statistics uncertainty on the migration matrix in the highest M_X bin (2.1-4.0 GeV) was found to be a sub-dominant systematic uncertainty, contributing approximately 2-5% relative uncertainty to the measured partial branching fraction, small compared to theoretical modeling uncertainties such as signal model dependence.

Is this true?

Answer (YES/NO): NO